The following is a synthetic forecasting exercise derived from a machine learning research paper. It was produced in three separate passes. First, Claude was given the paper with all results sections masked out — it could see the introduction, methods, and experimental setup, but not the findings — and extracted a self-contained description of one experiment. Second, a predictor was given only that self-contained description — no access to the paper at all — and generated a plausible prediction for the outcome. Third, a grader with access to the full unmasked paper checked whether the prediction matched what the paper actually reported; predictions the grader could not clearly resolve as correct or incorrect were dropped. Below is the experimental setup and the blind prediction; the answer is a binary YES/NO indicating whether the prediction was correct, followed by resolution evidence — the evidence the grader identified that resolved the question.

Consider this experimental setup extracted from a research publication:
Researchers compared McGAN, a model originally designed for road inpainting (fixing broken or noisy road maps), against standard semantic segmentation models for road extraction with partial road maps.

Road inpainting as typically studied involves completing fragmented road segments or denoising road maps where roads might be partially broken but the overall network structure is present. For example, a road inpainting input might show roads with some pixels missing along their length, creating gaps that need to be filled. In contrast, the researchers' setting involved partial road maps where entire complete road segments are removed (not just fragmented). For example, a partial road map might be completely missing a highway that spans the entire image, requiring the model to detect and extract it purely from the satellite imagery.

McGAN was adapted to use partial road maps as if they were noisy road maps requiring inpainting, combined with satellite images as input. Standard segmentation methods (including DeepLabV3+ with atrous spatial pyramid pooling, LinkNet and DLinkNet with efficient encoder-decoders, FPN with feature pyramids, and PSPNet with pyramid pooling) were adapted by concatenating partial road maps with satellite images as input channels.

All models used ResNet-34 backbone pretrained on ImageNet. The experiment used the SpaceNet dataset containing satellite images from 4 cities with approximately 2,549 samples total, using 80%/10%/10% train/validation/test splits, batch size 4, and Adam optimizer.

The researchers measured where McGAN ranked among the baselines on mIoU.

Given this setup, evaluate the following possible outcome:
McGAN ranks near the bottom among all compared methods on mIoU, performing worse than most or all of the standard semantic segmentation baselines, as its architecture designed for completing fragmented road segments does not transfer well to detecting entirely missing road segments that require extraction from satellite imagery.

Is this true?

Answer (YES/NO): YES